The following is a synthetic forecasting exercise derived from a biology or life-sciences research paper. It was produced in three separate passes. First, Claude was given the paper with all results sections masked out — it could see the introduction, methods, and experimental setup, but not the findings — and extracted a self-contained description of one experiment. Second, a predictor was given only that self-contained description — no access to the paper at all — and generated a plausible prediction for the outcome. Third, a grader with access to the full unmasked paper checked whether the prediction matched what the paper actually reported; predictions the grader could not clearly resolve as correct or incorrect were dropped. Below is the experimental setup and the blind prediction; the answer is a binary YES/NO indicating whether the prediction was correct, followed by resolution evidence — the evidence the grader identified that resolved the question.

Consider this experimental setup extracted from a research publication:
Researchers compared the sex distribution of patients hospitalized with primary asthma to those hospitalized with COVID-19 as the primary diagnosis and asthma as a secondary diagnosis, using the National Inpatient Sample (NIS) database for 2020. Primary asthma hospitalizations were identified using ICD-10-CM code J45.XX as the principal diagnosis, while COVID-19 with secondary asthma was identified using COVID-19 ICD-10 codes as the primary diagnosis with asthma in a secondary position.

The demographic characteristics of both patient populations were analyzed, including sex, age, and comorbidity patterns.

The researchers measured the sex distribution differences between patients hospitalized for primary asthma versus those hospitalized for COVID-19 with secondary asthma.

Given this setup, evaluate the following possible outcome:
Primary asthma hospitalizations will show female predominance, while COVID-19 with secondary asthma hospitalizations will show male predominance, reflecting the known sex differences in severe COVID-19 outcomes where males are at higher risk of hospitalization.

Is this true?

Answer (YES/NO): YES